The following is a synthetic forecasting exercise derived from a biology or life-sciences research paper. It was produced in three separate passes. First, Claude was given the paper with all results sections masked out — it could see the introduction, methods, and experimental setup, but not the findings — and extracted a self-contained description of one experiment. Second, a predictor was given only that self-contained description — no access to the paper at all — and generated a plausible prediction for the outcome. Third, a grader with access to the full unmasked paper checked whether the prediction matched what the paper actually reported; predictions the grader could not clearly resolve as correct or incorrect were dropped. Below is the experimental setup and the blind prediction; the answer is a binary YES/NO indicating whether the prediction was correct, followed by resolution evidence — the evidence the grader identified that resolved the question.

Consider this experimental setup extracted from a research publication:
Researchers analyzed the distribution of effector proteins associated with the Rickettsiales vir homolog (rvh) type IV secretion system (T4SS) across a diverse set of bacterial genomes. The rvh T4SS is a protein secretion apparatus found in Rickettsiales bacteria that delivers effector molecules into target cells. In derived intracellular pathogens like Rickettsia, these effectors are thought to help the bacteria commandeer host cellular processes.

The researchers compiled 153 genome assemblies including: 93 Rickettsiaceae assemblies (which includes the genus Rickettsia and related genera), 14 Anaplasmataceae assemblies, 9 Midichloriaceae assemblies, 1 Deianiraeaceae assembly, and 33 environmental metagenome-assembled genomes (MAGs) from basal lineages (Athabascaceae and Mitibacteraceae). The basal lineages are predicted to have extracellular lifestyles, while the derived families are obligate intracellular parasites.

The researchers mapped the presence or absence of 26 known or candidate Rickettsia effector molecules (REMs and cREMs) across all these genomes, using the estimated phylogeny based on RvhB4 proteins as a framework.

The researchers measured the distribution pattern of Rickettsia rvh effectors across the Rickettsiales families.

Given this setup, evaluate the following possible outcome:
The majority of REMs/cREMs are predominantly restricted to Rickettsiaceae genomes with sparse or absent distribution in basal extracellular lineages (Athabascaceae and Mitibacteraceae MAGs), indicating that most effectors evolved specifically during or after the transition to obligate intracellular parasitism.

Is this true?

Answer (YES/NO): YES